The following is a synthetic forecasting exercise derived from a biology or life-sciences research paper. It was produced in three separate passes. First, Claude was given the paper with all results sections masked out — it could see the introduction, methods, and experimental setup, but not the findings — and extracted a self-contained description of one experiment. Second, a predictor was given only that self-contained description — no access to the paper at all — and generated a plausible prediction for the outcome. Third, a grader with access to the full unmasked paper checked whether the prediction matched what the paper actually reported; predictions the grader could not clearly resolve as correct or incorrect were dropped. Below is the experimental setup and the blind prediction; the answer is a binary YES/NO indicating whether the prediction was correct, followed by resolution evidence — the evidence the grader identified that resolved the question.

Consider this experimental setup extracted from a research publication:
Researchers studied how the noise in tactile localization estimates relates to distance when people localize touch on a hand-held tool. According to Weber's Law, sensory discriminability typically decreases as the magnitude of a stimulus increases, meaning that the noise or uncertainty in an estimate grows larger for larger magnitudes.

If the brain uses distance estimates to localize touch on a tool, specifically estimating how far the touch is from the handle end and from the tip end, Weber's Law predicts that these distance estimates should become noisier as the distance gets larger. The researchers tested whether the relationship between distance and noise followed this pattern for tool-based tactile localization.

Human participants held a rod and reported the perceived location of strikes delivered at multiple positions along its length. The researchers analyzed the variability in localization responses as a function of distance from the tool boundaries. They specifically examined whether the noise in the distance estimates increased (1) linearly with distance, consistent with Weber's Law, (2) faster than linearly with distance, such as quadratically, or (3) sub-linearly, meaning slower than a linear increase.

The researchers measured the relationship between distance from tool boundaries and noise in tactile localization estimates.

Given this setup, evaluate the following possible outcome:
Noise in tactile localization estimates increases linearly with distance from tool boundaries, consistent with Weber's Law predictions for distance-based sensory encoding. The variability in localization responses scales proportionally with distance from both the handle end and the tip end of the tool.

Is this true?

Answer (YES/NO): YES